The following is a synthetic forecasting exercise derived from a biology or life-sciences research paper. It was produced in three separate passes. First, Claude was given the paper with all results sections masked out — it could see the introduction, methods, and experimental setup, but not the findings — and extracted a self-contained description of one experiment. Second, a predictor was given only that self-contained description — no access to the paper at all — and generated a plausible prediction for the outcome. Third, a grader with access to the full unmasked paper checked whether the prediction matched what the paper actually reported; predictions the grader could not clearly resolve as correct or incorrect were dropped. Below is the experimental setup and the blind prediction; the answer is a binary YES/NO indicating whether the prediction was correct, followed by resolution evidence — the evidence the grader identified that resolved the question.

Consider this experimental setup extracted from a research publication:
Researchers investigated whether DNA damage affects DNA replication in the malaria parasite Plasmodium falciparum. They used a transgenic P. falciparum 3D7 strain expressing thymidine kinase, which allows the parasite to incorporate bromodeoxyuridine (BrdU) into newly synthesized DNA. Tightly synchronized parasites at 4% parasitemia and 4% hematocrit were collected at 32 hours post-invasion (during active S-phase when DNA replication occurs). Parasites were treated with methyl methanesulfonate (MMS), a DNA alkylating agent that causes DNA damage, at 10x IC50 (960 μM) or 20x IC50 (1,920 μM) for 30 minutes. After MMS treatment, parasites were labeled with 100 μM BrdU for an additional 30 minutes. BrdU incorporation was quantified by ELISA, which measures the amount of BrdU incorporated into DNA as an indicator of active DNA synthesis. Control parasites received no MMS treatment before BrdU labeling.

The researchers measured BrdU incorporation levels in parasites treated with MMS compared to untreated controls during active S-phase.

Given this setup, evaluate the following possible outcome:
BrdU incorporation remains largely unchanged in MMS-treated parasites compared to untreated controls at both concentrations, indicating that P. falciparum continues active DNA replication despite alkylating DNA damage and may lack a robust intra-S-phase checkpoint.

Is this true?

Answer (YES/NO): NO